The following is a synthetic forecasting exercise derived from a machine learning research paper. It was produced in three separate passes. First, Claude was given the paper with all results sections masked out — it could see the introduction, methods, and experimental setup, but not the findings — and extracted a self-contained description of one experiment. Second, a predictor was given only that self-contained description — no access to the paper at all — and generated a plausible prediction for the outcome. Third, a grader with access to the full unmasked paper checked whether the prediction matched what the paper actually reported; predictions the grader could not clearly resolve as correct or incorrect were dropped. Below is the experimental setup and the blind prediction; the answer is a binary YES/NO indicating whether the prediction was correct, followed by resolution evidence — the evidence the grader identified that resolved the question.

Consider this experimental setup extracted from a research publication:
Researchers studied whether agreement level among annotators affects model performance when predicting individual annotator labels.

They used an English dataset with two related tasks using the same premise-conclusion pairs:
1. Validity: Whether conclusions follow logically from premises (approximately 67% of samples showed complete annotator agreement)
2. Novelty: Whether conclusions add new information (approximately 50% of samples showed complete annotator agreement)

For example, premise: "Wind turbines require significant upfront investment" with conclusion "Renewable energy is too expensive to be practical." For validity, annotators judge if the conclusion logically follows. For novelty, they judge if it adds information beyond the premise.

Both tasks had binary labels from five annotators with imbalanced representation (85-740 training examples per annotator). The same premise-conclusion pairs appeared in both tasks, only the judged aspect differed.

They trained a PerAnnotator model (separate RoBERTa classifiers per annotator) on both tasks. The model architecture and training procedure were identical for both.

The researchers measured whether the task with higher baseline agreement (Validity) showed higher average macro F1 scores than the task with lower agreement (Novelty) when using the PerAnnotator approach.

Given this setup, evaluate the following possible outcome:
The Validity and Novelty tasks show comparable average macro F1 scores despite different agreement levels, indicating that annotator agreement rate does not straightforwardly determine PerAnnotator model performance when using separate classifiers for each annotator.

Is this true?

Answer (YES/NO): YES